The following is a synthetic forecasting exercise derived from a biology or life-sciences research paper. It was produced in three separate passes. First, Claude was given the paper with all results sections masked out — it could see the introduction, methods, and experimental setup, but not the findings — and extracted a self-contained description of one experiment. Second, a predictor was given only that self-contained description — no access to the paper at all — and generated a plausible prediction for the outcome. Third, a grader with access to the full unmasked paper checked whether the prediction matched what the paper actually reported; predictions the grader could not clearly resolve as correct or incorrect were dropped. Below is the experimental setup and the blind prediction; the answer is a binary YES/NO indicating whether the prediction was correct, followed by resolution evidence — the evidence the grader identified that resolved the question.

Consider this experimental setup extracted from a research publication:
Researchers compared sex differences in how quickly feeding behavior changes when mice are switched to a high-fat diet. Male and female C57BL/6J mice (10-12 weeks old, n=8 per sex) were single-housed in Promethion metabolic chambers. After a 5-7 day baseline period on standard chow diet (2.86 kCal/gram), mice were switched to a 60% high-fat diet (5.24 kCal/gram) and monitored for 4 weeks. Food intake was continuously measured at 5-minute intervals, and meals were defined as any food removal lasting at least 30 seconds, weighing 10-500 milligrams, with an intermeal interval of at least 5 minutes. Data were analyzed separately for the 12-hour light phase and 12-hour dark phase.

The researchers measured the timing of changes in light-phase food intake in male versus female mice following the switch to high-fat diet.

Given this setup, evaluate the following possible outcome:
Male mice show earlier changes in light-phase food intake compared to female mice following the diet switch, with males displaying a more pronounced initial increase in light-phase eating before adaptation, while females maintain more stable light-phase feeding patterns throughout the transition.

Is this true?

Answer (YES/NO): YES